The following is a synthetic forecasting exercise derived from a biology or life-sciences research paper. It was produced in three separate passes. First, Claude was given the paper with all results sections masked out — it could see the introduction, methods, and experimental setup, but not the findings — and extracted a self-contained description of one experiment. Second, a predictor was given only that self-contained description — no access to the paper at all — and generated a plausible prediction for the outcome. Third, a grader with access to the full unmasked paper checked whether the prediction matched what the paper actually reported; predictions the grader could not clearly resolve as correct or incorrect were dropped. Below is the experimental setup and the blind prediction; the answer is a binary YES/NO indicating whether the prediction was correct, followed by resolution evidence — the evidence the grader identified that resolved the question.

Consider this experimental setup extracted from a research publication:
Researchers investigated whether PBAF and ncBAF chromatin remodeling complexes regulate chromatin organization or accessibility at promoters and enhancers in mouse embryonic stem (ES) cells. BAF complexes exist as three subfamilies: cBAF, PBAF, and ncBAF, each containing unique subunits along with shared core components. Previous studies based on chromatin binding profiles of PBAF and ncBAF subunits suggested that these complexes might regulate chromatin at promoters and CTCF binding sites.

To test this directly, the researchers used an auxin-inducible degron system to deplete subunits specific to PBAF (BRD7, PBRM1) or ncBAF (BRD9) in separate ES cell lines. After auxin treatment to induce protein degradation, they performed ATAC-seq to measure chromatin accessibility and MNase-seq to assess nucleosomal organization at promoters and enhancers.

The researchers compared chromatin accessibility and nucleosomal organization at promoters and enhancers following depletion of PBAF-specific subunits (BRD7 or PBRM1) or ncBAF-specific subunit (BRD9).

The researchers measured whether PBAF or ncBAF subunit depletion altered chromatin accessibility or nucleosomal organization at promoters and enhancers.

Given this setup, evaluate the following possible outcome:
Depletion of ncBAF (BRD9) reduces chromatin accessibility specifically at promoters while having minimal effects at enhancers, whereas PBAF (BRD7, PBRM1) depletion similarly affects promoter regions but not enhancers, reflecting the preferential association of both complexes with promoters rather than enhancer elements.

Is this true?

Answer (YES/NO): NO